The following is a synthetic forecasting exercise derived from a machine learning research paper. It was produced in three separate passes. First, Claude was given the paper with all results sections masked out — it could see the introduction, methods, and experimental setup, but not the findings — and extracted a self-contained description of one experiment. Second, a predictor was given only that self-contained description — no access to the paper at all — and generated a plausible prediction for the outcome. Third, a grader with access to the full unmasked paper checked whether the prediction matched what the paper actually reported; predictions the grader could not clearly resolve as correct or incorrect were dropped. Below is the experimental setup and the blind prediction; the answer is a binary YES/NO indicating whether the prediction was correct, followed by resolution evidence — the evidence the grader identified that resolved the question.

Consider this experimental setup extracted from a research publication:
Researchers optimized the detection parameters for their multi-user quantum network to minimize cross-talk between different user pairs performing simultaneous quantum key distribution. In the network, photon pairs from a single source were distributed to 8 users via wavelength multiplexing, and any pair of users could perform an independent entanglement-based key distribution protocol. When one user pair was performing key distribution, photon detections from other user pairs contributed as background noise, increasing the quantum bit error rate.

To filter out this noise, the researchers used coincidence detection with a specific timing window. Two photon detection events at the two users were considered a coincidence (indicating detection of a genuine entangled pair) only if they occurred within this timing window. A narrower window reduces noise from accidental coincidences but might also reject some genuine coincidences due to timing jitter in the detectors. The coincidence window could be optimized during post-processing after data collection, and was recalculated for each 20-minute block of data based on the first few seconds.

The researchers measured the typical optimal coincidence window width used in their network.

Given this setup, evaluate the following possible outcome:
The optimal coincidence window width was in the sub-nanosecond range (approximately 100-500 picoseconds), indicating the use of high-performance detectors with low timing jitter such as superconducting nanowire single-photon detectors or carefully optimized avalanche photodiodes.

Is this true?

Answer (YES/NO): YES